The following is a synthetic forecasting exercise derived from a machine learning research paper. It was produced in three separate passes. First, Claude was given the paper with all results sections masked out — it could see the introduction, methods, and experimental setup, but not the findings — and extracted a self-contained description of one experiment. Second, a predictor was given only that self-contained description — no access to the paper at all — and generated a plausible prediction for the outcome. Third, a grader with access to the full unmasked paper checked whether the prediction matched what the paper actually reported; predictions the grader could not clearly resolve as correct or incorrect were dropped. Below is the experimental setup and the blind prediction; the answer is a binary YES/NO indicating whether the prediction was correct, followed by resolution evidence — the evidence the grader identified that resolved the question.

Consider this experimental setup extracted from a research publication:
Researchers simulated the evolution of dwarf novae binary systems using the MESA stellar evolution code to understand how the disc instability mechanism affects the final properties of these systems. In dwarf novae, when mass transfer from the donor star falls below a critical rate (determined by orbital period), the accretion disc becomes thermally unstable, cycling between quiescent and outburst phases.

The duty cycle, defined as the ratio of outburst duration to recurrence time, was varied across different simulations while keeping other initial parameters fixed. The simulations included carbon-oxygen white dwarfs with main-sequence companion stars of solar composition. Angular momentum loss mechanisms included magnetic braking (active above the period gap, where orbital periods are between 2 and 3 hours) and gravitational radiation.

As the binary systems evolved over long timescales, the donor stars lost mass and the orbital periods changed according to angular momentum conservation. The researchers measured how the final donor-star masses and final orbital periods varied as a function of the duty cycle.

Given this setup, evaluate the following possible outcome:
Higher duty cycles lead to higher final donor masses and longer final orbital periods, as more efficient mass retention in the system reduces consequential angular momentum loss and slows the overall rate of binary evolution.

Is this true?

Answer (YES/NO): NO